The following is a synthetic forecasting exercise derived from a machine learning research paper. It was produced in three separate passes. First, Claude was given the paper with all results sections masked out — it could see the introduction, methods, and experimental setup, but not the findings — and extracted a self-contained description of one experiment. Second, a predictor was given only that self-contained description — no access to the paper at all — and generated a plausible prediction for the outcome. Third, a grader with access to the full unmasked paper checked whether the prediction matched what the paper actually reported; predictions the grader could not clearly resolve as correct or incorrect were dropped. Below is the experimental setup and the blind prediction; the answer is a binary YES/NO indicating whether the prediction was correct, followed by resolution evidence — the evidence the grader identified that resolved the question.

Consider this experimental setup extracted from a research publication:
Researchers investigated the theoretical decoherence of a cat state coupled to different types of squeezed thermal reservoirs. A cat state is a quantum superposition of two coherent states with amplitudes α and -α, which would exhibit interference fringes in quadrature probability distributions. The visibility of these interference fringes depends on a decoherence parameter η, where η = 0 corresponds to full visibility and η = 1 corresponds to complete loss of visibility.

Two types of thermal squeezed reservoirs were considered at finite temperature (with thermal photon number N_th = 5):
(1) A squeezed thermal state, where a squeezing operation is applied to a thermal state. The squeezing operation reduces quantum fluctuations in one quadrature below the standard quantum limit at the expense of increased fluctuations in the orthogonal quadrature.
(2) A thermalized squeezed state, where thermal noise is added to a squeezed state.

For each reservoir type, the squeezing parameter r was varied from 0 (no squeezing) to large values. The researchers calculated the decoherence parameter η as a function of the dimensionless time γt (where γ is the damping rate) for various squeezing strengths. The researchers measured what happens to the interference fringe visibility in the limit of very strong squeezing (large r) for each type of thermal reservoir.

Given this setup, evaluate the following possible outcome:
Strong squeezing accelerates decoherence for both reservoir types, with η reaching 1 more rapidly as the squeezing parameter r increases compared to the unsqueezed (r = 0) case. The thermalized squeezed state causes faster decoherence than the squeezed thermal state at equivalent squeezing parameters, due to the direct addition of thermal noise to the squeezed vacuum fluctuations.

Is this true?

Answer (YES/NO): NO